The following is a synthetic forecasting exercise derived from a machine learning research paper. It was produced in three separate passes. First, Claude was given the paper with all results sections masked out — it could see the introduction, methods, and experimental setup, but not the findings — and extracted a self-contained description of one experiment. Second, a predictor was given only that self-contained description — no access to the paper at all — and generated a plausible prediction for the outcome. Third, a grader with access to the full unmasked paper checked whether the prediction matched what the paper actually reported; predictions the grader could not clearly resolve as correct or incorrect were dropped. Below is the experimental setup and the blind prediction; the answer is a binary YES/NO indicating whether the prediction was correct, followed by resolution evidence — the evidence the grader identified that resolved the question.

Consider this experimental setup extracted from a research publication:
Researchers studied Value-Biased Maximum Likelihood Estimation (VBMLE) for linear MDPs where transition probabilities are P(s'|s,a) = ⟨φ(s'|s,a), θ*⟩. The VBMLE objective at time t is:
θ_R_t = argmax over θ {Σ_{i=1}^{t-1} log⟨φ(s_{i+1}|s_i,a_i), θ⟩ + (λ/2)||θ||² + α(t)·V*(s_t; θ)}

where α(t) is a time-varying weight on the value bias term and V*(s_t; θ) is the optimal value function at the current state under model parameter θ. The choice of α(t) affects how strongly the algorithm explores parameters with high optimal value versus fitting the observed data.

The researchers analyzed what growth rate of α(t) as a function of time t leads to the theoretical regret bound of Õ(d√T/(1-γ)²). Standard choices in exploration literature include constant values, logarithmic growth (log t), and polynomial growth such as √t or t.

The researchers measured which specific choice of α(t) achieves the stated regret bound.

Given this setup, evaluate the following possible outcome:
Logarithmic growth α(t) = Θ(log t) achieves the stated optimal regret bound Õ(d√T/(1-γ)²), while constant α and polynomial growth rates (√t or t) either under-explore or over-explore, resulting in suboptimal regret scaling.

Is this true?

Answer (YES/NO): NO